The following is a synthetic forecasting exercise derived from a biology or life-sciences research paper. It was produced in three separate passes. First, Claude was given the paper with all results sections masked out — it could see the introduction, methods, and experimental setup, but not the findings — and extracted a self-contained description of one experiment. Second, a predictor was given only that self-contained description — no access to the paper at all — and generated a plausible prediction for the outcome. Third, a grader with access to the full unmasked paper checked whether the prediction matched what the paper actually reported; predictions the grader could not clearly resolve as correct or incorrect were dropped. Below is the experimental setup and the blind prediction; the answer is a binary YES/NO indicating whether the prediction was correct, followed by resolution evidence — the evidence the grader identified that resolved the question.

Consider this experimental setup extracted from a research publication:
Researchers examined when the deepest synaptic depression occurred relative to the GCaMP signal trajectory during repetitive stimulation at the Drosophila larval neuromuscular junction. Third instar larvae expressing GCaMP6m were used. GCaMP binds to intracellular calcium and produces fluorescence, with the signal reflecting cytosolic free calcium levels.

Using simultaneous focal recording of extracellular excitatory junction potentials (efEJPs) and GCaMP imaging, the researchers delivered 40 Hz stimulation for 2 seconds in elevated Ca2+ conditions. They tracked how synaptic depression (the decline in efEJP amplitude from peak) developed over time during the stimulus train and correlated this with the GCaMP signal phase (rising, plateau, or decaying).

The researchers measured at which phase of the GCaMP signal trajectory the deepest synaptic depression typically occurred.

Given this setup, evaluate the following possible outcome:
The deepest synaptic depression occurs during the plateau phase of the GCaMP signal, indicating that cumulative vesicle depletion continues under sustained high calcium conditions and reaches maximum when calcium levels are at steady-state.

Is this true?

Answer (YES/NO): YES